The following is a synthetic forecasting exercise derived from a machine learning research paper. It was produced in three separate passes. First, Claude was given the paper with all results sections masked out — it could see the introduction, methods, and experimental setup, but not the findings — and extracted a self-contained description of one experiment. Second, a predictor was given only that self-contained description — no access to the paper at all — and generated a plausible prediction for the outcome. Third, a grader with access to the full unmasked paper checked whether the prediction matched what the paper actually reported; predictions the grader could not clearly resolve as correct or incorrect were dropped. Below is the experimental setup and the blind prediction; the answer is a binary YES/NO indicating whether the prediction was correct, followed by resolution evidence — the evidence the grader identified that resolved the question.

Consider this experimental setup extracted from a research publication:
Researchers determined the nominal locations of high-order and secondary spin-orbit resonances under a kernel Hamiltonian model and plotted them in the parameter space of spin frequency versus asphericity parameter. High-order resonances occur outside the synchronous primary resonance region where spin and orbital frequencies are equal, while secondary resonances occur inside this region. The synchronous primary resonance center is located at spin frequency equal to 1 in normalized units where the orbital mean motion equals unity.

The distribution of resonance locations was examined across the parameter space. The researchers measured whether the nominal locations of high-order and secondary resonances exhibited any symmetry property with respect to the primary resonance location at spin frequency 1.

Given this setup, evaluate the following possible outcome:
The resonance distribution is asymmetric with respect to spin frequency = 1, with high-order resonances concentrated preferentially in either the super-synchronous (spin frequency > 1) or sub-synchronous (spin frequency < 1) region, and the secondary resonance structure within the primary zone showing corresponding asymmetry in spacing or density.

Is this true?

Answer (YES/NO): NO